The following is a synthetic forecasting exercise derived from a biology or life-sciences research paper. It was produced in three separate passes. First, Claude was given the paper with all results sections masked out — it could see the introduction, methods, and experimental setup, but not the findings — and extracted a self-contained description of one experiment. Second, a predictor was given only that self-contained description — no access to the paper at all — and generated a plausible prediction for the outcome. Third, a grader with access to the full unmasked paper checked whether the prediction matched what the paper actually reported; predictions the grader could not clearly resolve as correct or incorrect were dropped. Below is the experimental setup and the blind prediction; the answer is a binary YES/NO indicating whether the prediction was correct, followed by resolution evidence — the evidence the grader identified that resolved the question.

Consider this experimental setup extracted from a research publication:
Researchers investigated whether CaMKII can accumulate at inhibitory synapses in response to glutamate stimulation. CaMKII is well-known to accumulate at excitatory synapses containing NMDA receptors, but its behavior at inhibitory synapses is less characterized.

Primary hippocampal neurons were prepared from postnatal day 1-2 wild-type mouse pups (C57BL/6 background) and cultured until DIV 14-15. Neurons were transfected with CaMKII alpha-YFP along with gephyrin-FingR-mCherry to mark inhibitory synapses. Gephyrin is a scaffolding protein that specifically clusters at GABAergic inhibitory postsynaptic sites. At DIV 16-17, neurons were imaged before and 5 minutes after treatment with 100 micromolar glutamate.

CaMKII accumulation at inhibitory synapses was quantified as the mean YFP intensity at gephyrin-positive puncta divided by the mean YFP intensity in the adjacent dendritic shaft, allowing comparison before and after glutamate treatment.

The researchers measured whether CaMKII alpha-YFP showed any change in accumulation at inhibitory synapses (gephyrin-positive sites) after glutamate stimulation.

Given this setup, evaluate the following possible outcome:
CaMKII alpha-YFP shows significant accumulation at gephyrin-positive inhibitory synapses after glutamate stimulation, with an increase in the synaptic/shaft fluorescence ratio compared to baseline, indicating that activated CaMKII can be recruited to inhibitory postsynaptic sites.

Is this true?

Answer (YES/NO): NO